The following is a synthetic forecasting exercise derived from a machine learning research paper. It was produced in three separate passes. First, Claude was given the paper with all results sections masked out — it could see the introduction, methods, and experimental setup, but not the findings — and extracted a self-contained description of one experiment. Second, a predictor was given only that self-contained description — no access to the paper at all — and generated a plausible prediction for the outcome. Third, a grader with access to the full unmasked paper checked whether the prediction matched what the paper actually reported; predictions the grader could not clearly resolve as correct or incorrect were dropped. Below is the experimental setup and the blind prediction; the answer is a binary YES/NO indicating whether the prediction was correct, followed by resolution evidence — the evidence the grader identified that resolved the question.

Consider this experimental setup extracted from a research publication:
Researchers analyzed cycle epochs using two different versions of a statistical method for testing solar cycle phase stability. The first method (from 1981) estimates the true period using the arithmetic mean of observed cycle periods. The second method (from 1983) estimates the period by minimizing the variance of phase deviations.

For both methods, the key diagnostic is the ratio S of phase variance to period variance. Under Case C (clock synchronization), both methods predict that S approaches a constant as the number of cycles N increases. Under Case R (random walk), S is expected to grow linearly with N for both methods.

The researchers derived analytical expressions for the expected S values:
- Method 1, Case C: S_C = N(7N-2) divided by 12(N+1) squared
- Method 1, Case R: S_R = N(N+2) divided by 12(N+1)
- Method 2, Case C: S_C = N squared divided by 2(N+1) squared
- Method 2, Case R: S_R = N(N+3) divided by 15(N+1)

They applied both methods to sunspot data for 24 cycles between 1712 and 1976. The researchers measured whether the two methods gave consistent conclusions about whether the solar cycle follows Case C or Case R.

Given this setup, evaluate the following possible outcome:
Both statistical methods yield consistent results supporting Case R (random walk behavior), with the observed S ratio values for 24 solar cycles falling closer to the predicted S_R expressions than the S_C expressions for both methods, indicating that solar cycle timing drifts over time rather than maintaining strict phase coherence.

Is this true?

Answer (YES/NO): YES